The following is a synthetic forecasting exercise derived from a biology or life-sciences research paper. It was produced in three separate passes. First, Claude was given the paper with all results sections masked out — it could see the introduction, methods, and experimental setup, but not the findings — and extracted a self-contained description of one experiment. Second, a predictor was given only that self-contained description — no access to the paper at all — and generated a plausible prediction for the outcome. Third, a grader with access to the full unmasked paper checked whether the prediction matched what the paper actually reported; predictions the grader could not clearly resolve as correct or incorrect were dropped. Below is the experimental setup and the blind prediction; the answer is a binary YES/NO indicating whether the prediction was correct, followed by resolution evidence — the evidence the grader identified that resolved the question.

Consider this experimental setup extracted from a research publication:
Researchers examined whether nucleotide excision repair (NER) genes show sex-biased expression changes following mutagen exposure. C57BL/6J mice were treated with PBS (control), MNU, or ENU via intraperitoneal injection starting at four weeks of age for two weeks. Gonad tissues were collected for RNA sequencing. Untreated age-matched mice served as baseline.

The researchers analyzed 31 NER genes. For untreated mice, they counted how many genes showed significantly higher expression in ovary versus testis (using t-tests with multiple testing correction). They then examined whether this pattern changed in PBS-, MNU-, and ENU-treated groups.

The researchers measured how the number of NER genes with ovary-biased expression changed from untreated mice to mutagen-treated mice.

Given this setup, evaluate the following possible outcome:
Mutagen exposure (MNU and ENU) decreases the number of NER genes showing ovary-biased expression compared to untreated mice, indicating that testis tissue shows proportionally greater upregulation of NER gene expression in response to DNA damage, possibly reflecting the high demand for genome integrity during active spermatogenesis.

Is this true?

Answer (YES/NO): NO